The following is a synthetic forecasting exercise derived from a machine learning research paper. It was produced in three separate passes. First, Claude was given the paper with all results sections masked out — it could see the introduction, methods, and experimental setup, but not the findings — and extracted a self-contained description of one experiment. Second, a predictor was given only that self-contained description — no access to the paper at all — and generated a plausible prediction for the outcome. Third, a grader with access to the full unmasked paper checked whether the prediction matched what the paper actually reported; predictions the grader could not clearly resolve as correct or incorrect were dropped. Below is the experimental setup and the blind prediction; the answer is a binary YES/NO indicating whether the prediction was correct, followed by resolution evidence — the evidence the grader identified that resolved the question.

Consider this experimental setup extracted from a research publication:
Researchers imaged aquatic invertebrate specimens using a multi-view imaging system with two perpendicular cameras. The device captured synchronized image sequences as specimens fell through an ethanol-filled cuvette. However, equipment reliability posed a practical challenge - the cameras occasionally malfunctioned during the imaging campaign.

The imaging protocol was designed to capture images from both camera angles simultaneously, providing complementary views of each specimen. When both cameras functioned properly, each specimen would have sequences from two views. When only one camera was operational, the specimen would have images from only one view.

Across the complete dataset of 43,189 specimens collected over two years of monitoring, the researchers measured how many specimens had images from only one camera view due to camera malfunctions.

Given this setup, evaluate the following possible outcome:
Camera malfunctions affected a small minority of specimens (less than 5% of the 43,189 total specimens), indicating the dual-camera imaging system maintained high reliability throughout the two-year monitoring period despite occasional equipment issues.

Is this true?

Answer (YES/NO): YES